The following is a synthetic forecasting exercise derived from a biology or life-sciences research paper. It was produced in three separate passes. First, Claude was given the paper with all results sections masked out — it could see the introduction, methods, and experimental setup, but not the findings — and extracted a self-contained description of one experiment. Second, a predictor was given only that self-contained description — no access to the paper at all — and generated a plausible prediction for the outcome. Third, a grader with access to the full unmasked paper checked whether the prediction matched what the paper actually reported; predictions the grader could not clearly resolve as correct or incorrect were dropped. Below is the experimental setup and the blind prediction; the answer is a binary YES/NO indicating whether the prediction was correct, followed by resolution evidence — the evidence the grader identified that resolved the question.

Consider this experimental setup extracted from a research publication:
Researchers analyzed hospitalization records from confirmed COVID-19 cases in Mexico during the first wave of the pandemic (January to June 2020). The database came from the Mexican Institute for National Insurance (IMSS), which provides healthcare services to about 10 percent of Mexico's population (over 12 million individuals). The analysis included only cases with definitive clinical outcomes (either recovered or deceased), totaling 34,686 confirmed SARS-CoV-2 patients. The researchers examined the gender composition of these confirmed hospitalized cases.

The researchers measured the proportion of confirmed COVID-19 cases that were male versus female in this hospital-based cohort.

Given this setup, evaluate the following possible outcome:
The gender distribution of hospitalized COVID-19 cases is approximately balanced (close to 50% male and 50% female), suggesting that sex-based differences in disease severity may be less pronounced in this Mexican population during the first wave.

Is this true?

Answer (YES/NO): NO